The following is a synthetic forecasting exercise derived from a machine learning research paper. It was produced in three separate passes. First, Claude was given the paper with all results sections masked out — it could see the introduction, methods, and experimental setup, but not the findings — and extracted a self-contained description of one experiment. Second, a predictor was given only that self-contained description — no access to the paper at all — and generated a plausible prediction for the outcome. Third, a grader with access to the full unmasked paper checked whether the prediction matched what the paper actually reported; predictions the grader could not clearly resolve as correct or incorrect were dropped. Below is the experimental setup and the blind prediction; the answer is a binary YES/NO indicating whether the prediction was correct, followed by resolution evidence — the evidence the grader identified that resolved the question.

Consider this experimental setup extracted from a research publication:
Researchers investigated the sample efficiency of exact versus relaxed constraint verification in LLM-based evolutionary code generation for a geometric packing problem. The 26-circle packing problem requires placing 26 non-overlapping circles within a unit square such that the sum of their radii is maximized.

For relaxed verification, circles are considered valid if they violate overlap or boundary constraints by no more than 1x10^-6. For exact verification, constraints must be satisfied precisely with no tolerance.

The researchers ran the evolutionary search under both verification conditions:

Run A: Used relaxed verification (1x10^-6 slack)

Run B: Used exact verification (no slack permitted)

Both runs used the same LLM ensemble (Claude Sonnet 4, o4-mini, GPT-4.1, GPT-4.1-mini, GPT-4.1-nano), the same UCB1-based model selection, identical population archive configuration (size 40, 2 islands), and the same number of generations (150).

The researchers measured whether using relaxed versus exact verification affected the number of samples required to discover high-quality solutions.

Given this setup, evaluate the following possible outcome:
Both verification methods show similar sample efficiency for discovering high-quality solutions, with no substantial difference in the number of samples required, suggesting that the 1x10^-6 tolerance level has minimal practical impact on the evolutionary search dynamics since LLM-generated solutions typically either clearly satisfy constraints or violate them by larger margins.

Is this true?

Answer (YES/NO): NO